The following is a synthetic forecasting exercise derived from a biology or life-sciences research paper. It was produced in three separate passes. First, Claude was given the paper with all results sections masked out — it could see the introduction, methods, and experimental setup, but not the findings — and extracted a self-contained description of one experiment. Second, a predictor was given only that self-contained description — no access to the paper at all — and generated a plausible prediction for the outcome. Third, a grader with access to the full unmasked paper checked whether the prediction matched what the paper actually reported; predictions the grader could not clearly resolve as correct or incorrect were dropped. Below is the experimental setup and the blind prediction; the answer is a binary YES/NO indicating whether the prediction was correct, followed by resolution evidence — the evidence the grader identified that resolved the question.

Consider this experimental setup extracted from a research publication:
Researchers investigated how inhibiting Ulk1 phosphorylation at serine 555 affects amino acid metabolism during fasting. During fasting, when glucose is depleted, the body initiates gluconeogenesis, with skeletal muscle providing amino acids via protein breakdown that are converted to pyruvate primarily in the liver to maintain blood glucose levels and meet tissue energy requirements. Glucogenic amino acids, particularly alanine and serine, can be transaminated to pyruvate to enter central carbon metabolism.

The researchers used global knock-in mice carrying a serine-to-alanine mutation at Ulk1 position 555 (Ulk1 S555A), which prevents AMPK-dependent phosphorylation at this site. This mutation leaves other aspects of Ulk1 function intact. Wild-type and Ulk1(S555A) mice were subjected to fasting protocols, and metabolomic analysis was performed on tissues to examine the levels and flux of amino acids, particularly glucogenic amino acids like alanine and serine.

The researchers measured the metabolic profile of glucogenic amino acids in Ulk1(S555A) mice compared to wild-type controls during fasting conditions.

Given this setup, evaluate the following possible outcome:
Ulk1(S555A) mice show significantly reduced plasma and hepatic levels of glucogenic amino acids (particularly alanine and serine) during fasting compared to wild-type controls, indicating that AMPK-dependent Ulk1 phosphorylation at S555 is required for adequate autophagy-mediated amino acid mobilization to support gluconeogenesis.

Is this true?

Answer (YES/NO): NO